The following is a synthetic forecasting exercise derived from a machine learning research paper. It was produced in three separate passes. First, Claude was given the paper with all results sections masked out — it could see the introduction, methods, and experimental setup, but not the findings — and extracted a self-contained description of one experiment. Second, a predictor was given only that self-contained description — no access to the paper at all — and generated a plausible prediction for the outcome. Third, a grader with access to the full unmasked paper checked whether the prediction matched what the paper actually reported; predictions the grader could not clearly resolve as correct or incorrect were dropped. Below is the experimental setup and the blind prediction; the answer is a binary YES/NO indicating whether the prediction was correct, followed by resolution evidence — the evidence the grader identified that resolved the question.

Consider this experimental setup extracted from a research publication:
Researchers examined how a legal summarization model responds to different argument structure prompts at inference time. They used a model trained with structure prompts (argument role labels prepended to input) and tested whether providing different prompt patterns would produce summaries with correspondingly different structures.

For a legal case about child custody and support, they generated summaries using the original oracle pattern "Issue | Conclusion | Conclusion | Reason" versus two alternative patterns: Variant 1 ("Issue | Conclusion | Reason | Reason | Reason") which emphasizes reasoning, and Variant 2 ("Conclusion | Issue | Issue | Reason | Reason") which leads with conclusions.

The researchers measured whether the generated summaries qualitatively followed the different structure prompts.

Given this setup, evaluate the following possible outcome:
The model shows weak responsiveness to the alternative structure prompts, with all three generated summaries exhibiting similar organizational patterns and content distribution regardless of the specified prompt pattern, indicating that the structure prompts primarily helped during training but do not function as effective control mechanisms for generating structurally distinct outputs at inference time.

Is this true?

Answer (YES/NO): NO